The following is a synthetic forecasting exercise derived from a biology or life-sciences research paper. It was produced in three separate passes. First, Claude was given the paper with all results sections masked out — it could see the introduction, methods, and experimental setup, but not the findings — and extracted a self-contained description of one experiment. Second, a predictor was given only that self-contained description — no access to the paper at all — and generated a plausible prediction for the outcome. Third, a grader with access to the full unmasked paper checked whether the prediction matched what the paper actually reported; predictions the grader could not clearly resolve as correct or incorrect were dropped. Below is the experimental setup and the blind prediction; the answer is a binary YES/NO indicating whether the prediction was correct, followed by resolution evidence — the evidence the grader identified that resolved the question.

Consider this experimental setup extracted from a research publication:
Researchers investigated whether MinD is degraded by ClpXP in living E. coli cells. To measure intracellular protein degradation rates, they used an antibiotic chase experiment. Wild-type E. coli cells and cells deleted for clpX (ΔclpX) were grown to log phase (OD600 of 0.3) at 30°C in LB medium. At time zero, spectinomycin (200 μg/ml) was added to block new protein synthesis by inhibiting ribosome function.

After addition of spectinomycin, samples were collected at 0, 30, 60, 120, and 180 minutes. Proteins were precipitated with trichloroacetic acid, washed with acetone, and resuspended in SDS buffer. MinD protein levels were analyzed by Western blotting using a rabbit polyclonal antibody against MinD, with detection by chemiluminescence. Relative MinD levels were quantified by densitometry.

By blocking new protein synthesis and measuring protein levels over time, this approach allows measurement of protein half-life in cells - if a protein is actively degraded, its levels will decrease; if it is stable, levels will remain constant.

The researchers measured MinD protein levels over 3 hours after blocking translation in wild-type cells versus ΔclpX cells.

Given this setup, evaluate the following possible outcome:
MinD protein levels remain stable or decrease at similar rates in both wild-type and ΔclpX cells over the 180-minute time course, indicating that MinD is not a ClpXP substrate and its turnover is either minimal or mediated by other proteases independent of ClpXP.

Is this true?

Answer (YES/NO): NO